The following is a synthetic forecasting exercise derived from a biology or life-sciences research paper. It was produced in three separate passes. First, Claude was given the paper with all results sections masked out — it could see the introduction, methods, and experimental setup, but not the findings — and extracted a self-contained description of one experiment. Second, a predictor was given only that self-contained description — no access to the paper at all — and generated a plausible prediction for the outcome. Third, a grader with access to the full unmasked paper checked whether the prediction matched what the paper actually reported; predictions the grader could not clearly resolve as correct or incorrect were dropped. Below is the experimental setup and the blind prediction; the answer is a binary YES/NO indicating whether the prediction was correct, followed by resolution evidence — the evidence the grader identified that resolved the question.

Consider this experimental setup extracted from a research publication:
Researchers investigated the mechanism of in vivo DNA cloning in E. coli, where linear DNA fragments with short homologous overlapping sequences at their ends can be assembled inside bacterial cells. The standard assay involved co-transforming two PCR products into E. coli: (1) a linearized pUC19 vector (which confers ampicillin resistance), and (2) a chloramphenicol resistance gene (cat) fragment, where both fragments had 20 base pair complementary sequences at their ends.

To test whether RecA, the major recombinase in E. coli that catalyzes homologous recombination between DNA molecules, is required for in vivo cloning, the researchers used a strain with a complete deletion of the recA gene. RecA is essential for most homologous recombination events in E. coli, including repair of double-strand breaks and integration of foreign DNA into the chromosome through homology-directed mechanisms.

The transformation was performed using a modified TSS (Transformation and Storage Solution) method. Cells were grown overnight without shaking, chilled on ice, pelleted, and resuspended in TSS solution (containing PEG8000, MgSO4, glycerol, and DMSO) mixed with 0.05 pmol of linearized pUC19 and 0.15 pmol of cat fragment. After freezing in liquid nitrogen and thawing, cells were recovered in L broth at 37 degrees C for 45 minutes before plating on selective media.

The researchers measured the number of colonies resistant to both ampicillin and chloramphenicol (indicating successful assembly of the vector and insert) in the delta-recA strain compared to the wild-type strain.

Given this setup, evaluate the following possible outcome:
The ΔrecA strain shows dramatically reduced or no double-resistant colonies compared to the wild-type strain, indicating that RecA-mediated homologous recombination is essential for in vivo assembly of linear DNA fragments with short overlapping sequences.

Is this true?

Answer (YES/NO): NO